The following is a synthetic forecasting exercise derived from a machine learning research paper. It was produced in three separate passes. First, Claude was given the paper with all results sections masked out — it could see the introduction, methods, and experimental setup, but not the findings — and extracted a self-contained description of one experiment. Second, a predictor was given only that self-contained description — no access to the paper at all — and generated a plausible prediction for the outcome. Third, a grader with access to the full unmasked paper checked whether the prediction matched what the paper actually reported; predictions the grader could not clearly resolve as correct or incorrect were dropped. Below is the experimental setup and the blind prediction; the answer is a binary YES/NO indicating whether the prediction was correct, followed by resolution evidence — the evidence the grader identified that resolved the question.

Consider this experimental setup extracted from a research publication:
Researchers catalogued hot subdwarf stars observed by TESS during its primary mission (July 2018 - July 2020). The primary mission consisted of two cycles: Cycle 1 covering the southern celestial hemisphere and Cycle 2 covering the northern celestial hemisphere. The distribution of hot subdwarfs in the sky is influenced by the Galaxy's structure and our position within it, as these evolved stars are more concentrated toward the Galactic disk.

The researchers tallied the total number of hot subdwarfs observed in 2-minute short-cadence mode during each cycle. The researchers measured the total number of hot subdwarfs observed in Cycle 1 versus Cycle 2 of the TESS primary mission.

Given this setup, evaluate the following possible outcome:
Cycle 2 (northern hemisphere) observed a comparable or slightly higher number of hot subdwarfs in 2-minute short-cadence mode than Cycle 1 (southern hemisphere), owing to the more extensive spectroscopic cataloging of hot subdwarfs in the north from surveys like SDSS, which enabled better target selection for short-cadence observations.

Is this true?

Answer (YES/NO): NO